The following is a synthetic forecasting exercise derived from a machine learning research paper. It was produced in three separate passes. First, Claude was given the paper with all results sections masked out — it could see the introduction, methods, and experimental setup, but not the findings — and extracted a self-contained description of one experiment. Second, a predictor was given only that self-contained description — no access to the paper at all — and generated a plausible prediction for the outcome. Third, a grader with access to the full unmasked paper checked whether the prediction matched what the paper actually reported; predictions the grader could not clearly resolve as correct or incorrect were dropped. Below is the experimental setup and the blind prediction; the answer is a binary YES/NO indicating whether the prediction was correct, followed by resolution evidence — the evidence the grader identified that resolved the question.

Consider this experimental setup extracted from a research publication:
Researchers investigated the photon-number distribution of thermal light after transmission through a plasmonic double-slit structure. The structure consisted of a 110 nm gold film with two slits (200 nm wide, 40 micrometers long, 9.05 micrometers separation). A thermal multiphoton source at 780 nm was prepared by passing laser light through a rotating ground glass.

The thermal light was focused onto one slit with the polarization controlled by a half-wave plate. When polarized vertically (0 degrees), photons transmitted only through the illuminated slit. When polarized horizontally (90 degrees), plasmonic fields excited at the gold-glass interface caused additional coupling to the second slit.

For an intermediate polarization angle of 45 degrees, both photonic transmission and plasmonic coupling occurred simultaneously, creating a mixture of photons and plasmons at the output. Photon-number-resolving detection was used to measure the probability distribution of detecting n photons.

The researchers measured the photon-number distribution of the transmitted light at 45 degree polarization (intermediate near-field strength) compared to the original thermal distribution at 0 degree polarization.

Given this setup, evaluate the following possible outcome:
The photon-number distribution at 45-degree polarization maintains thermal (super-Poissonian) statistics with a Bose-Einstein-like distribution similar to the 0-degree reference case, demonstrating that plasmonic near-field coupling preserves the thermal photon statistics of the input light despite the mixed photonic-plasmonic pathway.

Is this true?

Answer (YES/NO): NO